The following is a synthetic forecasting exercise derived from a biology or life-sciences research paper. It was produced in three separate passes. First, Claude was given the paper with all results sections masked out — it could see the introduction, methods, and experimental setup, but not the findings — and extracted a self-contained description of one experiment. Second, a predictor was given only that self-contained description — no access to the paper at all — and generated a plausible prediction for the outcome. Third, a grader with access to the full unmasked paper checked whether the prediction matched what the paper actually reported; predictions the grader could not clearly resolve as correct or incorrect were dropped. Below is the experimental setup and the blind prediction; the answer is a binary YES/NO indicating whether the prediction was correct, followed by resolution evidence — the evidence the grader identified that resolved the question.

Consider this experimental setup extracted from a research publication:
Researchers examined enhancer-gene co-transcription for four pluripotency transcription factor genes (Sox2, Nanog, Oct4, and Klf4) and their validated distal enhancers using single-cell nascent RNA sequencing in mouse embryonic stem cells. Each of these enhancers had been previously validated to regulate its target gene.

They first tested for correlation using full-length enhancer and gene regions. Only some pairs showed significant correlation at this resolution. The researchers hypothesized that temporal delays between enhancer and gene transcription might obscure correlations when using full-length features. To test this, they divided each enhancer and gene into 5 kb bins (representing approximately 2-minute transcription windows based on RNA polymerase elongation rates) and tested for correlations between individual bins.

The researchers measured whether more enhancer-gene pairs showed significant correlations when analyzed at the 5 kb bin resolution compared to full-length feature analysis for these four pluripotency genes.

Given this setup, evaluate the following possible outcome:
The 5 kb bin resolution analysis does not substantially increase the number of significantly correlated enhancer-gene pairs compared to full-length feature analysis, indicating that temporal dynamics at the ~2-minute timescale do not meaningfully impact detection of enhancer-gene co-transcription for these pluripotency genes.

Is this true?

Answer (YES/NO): NO